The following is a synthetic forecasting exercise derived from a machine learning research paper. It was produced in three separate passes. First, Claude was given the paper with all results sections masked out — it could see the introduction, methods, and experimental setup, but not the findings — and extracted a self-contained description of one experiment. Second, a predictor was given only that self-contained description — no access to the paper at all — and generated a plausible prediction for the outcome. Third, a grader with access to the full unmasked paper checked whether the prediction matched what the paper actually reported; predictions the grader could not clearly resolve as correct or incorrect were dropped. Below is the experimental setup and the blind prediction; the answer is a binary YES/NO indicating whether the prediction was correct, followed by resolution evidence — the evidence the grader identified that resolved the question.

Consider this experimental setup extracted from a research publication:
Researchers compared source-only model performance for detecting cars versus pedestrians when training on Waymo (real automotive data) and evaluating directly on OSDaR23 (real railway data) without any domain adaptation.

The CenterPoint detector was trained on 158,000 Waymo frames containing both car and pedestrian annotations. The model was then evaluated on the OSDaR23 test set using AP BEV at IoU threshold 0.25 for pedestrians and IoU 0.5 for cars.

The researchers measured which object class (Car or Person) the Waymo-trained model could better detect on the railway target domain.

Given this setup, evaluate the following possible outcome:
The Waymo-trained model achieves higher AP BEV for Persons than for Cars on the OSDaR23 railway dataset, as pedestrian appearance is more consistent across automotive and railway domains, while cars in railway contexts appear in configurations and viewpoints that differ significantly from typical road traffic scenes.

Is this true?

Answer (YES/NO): YES